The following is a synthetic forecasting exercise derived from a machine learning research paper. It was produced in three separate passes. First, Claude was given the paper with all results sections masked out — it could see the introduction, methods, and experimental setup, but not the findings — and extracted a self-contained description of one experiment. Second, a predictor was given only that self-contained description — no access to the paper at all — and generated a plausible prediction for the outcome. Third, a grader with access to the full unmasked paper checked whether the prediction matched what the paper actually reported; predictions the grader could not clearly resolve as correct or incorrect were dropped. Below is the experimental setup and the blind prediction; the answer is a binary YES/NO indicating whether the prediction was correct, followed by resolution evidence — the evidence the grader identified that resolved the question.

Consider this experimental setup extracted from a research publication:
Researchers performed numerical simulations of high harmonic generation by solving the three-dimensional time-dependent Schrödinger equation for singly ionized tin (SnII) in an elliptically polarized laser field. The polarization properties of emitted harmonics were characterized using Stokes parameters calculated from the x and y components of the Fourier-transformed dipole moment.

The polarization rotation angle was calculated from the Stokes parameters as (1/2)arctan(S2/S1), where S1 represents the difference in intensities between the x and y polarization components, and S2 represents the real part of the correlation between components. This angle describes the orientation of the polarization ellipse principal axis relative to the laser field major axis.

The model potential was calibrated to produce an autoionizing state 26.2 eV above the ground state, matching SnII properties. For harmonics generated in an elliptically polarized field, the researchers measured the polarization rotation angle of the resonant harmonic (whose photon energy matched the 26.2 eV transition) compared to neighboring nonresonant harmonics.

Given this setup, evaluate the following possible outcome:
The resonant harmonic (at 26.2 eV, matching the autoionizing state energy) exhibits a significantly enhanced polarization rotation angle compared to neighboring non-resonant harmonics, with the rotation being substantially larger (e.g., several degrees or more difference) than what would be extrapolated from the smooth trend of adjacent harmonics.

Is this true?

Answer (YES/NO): YES